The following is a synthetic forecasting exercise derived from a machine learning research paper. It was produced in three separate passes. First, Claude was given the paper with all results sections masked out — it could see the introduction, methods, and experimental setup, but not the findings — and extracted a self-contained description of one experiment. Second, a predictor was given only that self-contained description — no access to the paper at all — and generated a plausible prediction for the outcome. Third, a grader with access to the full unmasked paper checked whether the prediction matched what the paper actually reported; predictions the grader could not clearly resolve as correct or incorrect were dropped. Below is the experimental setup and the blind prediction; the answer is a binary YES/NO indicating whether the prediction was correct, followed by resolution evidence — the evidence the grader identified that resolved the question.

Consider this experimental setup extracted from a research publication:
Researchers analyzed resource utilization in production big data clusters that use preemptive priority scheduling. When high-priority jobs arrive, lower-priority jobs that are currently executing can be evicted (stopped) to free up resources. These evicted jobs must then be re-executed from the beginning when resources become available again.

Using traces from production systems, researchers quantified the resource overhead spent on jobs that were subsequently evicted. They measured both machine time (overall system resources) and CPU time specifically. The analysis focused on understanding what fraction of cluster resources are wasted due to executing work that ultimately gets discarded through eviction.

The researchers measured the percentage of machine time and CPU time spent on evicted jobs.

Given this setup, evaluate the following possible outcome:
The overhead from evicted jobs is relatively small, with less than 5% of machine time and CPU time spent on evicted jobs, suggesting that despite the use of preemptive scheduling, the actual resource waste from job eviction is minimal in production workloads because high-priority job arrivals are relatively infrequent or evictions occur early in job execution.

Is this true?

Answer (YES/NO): NO